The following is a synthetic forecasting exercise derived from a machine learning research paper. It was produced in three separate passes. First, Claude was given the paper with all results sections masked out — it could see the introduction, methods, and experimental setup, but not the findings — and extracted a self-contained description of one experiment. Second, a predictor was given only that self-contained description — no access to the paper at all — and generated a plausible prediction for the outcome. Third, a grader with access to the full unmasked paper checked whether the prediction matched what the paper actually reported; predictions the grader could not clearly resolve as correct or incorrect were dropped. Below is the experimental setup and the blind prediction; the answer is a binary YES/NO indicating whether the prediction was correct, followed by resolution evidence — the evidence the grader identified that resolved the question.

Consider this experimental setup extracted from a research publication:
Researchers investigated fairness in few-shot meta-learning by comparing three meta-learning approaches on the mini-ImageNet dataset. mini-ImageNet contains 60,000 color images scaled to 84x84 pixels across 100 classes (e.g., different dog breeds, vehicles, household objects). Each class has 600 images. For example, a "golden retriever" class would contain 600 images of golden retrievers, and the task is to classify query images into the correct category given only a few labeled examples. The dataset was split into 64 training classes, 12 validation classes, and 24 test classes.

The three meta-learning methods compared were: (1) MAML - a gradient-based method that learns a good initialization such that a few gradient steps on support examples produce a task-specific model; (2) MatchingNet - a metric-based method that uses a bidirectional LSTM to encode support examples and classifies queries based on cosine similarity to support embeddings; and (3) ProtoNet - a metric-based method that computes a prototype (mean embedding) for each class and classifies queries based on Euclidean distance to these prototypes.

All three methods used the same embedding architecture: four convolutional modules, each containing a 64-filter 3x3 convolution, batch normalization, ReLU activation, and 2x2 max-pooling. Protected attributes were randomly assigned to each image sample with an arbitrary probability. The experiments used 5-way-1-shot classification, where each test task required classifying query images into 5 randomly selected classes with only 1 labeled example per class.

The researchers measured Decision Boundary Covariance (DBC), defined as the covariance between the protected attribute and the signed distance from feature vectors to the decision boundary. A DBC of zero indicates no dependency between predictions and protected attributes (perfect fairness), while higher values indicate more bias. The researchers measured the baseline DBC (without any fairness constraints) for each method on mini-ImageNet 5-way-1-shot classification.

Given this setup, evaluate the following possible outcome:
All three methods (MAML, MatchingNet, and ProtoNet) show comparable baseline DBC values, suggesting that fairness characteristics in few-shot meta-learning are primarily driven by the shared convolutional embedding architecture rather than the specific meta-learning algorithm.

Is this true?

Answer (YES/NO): NO